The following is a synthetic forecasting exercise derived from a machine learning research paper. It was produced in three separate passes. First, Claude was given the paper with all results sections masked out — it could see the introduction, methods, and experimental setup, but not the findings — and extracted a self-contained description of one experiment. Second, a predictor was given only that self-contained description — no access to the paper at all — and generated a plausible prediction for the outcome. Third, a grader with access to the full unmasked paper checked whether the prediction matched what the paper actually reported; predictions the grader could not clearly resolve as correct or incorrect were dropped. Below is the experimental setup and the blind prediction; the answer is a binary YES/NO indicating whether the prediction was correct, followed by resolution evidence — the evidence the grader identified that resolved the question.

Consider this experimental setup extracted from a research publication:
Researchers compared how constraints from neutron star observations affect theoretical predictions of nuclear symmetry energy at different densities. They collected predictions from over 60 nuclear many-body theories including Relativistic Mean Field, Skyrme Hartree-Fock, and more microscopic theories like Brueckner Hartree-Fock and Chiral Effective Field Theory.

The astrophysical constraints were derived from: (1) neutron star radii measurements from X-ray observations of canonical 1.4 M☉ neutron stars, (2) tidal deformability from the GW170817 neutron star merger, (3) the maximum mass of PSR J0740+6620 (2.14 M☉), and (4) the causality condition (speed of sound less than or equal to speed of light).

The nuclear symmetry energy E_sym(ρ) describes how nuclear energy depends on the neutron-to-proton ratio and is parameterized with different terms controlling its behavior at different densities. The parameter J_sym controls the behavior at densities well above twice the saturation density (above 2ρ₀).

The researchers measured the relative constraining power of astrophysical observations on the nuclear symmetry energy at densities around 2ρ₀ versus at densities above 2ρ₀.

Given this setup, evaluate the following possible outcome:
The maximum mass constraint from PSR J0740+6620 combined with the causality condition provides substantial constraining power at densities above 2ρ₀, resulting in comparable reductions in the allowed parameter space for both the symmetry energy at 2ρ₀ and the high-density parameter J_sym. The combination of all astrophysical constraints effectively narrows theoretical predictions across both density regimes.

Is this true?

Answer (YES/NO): NO